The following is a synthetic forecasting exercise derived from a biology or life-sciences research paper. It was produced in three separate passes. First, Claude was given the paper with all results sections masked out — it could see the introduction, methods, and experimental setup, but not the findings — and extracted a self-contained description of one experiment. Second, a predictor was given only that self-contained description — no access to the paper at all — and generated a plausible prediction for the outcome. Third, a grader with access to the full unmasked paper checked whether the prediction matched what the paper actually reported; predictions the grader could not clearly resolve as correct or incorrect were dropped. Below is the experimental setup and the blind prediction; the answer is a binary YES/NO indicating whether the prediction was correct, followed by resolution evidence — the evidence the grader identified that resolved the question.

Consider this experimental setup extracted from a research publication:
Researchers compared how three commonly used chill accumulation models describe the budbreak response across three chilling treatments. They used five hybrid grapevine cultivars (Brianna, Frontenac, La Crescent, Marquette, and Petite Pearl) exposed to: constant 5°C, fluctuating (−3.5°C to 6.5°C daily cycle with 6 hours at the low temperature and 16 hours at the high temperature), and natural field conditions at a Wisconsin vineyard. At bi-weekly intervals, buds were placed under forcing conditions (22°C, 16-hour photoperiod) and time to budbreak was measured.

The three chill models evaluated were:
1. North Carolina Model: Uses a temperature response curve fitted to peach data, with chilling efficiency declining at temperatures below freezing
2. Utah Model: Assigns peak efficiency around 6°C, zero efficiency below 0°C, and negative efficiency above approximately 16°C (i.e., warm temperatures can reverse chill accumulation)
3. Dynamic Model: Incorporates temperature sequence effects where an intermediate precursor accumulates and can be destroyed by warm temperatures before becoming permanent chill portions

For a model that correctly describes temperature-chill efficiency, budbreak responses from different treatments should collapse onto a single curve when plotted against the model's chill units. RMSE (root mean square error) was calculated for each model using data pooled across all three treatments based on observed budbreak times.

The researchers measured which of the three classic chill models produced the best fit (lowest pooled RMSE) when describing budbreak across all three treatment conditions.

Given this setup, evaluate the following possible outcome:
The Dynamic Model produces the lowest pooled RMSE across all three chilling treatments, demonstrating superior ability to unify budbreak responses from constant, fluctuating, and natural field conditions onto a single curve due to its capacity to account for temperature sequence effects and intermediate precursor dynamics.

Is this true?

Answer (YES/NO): YES